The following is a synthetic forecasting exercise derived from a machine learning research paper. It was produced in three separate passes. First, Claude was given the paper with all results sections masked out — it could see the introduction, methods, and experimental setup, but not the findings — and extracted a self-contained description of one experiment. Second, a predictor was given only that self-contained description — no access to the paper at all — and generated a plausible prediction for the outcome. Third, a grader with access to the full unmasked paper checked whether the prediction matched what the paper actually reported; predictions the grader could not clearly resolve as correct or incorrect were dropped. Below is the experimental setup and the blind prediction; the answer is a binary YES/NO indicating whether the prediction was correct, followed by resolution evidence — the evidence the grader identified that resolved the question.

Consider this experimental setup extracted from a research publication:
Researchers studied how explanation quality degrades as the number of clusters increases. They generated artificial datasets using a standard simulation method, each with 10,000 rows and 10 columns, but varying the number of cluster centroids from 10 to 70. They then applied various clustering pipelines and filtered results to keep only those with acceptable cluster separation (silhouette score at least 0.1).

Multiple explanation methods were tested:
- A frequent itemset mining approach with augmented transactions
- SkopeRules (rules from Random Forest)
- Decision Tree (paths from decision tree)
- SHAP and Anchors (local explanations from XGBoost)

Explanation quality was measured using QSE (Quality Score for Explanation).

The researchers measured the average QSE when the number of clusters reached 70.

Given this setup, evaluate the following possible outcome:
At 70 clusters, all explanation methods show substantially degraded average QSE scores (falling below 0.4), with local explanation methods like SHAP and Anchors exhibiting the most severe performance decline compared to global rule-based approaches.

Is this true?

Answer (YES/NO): NO